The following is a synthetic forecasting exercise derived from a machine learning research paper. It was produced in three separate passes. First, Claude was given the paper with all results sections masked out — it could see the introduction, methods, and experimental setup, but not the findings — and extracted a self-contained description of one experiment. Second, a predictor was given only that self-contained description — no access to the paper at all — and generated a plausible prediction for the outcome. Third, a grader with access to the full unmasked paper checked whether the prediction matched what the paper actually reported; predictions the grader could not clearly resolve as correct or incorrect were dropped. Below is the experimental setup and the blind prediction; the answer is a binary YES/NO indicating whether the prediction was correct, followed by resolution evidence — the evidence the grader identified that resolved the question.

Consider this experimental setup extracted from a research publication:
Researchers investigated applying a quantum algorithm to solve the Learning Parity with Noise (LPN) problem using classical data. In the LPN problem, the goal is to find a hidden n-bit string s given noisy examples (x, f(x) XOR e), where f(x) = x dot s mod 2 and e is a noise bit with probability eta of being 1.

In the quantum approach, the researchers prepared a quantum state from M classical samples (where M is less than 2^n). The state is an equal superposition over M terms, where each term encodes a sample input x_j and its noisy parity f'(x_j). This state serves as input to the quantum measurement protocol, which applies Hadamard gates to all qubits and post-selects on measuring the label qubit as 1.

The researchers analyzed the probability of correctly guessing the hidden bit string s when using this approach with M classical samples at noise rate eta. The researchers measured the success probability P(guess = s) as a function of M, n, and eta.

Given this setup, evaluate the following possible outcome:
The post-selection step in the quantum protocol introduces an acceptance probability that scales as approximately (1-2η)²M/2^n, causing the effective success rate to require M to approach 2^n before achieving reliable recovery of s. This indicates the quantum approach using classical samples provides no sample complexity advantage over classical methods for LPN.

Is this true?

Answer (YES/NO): NO